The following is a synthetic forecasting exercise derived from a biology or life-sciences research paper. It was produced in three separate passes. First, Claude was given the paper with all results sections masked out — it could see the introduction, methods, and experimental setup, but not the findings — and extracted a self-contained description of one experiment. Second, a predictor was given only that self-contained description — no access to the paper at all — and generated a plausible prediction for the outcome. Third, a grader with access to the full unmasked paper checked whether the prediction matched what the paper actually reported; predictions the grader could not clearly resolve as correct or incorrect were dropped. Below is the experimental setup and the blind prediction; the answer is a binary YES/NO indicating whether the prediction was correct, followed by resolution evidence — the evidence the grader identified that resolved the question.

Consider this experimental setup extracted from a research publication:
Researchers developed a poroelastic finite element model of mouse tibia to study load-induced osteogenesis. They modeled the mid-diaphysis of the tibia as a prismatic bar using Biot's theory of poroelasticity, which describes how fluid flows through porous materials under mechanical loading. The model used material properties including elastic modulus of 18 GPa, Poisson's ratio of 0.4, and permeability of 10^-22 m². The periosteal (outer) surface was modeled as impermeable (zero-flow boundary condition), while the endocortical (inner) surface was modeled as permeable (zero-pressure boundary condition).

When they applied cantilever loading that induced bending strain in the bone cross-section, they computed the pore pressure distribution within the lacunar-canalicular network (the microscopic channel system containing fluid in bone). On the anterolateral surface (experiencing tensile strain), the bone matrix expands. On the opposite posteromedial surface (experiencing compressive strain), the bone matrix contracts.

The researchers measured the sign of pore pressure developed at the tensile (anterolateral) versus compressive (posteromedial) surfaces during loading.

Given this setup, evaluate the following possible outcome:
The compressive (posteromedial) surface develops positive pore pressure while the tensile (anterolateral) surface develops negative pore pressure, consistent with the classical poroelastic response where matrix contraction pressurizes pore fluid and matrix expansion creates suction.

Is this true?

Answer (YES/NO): YES